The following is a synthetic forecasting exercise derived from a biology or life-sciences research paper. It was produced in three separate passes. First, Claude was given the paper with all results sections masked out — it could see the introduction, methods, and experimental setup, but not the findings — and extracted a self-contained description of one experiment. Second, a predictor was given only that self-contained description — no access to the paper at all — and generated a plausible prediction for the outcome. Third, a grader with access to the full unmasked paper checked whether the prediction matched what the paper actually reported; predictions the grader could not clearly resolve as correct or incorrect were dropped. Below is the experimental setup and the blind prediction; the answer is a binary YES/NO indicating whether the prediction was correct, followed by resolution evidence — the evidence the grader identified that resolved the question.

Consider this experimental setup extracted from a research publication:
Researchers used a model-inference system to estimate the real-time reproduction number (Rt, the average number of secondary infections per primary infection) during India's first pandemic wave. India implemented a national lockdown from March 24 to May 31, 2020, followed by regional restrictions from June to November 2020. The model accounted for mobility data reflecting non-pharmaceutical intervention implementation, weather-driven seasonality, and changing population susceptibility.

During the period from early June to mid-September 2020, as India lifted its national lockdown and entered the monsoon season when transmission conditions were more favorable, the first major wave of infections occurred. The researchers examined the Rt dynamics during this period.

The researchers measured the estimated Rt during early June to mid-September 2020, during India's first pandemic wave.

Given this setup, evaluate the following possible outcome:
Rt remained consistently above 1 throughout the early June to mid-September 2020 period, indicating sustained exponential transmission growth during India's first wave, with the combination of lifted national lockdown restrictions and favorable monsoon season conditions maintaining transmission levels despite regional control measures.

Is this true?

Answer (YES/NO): YES